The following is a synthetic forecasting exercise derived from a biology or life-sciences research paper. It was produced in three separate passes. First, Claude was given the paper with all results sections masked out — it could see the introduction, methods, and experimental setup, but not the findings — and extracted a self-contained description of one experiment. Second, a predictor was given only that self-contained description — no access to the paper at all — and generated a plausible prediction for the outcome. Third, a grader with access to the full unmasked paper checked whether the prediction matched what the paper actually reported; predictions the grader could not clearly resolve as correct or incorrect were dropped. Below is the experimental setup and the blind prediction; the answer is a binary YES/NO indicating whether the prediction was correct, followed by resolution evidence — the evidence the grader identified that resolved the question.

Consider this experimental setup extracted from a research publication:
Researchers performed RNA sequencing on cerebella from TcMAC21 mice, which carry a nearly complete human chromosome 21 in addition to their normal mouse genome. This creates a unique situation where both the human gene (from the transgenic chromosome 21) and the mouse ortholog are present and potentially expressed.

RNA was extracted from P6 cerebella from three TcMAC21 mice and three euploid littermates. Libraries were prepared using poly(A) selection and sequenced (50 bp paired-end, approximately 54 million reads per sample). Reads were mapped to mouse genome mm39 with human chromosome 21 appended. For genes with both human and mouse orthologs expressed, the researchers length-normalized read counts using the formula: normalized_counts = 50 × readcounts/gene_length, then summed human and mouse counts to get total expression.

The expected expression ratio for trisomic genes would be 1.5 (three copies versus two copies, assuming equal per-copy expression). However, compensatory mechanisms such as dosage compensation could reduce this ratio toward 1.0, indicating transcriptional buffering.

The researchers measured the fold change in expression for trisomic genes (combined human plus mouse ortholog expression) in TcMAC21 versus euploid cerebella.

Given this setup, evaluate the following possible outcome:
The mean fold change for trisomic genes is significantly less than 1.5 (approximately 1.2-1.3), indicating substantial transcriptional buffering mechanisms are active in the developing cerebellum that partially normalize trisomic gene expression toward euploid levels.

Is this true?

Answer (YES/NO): NO